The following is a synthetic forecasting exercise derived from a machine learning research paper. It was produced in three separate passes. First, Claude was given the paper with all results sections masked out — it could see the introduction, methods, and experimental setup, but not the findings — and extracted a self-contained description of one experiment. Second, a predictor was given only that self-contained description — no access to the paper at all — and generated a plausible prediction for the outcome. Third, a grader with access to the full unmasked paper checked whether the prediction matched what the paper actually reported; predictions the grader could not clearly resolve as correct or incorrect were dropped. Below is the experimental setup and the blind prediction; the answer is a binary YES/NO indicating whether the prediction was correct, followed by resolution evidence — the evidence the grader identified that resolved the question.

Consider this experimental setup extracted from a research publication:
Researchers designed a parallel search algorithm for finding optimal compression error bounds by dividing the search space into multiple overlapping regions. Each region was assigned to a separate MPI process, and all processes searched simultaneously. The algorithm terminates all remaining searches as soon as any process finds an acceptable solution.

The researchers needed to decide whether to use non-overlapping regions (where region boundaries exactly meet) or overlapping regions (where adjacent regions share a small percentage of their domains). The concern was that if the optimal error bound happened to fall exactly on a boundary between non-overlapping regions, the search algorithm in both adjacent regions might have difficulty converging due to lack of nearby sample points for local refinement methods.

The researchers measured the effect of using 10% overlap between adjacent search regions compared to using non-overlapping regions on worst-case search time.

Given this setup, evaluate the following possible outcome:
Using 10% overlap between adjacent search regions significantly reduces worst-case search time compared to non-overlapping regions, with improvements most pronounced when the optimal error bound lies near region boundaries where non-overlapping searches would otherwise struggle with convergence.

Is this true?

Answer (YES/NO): YES